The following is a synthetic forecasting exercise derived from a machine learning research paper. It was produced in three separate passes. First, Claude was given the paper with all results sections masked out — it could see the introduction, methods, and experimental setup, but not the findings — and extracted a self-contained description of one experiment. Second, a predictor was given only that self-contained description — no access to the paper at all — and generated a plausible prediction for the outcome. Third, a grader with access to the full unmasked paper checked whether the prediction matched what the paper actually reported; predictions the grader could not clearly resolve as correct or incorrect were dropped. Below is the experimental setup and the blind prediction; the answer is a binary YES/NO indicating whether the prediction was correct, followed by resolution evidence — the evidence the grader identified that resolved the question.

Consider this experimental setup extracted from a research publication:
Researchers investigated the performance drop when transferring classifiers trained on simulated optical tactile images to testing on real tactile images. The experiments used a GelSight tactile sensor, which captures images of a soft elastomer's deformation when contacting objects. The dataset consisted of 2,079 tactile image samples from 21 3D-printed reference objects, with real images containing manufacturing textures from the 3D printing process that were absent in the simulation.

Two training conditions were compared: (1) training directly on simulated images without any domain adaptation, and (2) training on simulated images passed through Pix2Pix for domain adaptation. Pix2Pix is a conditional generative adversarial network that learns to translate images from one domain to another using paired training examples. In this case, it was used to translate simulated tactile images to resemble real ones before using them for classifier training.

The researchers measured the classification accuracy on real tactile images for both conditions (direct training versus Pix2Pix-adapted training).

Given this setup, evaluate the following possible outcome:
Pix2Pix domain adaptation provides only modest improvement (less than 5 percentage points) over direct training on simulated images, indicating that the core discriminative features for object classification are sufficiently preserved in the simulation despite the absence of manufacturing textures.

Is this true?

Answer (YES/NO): NO